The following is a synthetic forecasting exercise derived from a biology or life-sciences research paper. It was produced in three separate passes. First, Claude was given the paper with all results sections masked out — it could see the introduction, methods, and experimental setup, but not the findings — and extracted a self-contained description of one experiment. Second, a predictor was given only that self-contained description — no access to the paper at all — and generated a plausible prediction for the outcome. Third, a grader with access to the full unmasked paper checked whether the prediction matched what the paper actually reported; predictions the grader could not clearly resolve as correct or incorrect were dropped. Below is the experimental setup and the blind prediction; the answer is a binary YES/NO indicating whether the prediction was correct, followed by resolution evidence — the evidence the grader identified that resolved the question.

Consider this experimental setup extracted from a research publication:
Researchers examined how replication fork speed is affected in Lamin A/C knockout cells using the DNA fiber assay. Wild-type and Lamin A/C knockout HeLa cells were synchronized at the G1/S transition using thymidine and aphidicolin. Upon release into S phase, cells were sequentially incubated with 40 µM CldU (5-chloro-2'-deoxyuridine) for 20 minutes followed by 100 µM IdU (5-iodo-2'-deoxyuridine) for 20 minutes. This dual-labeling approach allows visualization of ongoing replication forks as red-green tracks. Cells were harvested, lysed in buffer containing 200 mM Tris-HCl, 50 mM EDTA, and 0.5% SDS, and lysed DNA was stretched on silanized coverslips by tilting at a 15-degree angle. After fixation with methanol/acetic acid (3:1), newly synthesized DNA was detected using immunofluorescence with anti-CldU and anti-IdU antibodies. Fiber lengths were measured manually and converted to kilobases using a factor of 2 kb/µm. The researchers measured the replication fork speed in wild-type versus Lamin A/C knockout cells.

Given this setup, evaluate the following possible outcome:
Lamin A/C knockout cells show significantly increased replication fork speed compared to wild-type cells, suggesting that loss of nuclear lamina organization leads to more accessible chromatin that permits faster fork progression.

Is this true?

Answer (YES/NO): NO